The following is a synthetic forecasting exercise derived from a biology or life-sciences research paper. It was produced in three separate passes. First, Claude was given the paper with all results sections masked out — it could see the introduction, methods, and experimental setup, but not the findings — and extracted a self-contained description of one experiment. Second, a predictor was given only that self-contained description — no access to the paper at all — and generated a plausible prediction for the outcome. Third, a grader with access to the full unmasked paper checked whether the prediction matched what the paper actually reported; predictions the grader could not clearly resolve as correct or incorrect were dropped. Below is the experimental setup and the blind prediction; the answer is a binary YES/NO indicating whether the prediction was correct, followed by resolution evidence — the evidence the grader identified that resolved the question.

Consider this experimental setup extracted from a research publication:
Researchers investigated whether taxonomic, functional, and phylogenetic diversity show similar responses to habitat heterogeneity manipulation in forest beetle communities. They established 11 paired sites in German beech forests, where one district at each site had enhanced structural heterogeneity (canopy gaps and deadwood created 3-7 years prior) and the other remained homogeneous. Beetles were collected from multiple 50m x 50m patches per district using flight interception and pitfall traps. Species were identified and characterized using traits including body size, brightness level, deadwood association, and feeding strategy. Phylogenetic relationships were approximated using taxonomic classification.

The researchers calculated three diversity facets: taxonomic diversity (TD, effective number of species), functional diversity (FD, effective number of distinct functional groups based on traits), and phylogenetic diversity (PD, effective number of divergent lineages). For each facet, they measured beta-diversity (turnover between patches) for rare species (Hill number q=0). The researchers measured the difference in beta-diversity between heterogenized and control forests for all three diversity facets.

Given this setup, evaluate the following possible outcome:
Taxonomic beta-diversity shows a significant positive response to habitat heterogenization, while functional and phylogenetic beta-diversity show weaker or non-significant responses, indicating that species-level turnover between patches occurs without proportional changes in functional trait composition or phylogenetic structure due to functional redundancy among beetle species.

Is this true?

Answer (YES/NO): YES